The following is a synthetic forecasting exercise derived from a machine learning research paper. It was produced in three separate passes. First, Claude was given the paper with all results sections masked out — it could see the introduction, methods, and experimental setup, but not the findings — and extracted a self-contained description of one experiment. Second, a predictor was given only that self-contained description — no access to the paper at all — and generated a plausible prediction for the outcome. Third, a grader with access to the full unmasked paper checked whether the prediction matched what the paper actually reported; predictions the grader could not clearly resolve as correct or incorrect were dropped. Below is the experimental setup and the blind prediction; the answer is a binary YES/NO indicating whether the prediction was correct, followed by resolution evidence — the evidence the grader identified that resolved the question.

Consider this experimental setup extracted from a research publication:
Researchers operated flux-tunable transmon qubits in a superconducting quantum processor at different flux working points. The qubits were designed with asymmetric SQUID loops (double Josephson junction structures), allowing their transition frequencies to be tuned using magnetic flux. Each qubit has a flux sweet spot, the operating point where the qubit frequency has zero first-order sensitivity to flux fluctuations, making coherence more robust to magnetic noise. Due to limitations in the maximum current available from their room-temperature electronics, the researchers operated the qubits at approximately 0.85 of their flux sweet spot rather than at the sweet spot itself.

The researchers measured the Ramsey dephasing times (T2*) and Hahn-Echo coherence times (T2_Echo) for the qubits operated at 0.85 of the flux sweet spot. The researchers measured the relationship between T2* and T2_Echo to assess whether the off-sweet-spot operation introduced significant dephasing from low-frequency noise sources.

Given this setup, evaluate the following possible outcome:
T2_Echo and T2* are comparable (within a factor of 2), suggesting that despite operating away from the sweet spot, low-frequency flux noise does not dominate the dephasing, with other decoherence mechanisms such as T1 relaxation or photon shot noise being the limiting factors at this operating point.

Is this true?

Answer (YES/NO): NO